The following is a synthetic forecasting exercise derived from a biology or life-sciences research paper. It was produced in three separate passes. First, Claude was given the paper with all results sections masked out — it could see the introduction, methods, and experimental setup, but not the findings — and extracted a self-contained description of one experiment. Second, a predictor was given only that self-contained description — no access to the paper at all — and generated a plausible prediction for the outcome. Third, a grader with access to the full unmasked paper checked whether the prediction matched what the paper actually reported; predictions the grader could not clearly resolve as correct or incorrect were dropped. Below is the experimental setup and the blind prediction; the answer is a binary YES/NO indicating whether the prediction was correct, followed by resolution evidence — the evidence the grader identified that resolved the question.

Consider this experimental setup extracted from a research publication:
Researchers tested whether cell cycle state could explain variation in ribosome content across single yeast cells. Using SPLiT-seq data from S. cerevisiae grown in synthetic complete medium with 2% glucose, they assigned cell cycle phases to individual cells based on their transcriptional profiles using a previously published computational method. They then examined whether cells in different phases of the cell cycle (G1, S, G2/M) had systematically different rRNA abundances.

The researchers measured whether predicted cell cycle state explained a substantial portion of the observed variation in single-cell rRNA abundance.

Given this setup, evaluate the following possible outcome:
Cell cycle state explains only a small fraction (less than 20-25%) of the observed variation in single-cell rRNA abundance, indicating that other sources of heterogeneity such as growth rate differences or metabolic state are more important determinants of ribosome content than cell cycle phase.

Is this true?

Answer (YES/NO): NO